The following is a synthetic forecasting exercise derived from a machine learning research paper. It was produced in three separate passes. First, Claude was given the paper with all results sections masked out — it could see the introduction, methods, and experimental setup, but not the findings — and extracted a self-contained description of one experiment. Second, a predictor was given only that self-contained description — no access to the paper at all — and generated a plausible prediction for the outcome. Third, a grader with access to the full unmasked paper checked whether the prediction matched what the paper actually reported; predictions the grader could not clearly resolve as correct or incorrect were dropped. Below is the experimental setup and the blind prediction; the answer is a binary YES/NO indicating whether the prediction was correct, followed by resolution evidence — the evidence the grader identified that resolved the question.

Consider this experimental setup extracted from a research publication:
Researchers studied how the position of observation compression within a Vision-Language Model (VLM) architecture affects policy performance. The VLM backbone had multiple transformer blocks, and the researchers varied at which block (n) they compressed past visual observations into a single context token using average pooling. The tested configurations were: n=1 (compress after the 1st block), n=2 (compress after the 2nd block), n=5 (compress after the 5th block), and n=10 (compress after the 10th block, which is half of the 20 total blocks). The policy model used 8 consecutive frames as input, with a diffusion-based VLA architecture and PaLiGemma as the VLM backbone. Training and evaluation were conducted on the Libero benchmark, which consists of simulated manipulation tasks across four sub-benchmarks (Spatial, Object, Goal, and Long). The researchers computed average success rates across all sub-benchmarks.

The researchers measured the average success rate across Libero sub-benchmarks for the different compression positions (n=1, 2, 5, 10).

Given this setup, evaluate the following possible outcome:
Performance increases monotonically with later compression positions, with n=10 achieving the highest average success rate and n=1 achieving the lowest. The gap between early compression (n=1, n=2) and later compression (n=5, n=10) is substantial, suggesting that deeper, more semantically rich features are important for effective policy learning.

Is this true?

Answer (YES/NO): NO